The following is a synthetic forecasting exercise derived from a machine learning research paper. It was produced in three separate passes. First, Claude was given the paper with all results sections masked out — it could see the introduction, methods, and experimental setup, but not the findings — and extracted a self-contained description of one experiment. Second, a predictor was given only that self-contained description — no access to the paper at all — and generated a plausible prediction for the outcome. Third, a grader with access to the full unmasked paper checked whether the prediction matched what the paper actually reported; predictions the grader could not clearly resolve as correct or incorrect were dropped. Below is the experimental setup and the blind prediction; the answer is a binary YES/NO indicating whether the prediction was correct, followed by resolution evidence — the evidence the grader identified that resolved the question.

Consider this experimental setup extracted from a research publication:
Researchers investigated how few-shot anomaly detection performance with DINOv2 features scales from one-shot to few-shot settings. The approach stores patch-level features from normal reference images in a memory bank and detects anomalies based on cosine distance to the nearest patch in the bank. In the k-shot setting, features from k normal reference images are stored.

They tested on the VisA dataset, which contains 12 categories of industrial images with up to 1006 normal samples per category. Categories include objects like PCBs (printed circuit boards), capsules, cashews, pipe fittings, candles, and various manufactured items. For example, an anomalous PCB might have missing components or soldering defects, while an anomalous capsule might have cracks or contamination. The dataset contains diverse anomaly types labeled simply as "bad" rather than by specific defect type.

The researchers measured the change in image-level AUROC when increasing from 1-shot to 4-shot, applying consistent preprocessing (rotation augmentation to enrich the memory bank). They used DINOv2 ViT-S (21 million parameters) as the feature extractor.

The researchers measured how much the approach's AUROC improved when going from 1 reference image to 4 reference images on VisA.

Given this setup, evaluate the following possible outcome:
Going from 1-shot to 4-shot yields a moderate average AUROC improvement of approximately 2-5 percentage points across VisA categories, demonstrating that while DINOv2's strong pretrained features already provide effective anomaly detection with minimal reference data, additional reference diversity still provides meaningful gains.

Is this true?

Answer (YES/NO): YES